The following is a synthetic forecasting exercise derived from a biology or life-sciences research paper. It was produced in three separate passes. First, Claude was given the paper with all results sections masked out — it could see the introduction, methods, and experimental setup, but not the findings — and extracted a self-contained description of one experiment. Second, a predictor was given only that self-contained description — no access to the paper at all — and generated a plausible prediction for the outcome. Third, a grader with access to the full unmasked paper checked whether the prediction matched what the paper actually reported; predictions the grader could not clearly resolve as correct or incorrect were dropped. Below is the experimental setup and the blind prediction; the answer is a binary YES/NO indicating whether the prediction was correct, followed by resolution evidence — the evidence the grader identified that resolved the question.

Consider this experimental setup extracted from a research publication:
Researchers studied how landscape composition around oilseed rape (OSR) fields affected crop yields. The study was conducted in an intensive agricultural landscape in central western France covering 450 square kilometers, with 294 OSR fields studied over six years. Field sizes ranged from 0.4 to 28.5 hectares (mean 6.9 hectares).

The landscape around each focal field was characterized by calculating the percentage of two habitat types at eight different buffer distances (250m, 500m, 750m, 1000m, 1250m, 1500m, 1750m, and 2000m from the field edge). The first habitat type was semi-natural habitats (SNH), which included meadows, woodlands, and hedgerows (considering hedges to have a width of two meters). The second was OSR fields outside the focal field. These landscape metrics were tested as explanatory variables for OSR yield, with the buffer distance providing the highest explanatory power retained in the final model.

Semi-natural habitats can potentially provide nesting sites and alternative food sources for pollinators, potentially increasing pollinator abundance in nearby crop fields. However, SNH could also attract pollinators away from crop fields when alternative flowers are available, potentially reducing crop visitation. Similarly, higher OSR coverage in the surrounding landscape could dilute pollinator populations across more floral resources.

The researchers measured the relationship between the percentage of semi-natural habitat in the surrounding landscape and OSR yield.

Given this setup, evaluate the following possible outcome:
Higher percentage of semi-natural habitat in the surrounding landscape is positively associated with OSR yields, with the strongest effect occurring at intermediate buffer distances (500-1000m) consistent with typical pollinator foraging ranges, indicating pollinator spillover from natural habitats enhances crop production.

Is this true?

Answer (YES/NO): NO